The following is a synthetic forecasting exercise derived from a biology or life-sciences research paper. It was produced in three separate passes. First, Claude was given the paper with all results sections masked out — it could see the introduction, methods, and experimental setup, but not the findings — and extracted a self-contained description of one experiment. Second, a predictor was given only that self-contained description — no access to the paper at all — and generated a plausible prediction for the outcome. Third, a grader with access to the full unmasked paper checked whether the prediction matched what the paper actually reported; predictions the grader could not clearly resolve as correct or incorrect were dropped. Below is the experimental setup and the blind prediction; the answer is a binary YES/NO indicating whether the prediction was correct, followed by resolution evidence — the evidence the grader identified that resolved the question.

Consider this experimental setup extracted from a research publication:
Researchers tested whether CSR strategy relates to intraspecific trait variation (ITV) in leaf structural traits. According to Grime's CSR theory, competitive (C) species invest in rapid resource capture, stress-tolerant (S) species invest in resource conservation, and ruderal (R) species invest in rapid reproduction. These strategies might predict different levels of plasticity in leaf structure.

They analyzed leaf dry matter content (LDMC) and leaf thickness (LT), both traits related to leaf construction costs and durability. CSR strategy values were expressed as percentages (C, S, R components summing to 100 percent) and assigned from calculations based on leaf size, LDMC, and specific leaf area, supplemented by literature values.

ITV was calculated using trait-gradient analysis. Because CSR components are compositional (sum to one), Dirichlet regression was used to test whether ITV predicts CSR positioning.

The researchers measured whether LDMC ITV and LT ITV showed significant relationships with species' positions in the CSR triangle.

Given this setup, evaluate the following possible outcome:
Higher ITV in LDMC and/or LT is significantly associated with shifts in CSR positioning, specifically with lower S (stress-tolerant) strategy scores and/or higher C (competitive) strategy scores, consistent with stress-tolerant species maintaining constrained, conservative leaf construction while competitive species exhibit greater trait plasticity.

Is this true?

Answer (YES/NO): YES